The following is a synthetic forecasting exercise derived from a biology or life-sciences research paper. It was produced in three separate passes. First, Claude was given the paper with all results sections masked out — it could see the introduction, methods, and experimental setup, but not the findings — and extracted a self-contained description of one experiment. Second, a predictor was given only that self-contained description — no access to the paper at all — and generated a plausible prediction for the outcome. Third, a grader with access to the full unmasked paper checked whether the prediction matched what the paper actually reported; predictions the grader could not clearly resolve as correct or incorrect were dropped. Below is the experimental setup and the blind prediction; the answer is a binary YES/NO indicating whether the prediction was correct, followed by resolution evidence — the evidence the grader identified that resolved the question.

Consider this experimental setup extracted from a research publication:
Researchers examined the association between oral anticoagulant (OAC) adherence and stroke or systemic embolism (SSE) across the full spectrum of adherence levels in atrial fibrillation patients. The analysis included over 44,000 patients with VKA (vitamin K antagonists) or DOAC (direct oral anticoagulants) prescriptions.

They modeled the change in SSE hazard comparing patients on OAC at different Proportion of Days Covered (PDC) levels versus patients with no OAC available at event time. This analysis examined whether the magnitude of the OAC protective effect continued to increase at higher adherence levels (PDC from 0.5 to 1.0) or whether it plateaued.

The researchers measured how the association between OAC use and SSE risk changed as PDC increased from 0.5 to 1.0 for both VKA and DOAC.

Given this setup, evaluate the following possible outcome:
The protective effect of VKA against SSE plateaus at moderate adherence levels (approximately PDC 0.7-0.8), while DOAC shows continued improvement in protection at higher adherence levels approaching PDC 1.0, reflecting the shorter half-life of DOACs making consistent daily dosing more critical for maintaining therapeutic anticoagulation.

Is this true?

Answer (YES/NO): NO